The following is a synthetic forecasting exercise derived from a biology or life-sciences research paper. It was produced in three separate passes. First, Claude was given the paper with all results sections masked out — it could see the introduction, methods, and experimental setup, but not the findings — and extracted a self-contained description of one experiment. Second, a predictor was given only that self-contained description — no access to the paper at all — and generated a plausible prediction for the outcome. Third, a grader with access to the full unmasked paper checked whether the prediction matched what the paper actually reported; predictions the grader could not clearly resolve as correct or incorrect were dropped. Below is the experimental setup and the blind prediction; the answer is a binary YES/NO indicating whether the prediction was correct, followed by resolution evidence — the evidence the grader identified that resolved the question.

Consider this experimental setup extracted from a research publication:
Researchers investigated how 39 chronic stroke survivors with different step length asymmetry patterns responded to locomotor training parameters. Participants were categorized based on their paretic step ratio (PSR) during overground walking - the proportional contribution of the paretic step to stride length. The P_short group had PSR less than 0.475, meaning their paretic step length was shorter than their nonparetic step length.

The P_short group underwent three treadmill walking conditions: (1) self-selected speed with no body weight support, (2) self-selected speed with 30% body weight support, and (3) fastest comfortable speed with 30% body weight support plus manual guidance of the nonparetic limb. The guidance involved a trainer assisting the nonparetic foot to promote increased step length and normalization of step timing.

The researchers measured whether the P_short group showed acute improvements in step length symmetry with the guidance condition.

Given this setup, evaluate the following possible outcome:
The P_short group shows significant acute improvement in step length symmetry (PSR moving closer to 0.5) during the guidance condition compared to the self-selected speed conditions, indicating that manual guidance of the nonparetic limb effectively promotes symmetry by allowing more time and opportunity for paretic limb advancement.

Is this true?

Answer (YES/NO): NO